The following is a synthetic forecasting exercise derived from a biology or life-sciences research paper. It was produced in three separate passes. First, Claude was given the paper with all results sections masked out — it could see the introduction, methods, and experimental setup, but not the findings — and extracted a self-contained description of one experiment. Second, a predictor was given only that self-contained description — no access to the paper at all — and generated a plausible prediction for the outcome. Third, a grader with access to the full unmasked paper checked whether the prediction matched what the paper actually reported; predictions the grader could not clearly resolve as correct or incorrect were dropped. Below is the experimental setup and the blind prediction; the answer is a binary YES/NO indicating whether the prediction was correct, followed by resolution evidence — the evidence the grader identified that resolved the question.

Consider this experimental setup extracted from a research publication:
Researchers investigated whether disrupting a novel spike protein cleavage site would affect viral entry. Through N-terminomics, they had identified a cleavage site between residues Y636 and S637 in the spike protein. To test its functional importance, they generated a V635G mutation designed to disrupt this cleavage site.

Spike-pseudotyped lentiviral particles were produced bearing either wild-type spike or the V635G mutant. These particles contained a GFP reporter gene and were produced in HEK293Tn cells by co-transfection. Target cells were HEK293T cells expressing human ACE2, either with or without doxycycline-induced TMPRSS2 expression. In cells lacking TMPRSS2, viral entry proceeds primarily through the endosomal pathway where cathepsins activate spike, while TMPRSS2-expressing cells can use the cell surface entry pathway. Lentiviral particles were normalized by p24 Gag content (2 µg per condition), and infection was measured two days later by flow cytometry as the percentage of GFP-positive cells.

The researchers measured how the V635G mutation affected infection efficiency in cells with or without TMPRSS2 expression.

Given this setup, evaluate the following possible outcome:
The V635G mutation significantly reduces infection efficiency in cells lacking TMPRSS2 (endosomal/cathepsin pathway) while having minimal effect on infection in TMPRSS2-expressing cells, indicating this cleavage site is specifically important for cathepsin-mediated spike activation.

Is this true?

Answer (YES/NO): NO